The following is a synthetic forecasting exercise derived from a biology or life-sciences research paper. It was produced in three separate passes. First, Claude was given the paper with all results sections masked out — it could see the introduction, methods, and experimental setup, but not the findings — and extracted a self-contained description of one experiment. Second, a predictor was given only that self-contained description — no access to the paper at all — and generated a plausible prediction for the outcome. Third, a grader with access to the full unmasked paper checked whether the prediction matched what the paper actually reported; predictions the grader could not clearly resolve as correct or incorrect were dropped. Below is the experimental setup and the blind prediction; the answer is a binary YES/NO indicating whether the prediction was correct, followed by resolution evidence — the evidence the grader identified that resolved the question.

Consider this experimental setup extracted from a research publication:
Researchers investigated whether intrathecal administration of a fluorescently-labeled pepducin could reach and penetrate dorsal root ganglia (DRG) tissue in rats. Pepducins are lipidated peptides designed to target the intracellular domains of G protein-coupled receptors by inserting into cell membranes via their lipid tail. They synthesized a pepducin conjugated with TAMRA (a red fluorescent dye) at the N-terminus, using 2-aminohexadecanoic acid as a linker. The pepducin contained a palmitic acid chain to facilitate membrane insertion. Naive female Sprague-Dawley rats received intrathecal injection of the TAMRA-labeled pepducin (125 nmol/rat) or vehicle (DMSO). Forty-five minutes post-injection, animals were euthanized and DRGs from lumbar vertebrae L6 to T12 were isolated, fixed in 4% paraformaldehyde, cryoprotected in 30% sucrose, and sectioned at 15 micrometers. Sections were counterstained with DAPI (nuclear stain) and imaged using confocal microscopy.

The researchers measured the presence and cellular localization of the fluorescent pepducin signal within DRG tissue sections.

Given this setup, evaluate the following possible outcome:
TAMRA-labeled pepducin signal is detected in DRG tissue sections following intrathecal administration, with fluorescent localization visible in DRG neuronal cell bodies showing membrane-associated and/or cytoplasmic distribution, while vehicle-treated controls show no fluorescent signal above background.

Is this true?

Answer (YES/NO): YES